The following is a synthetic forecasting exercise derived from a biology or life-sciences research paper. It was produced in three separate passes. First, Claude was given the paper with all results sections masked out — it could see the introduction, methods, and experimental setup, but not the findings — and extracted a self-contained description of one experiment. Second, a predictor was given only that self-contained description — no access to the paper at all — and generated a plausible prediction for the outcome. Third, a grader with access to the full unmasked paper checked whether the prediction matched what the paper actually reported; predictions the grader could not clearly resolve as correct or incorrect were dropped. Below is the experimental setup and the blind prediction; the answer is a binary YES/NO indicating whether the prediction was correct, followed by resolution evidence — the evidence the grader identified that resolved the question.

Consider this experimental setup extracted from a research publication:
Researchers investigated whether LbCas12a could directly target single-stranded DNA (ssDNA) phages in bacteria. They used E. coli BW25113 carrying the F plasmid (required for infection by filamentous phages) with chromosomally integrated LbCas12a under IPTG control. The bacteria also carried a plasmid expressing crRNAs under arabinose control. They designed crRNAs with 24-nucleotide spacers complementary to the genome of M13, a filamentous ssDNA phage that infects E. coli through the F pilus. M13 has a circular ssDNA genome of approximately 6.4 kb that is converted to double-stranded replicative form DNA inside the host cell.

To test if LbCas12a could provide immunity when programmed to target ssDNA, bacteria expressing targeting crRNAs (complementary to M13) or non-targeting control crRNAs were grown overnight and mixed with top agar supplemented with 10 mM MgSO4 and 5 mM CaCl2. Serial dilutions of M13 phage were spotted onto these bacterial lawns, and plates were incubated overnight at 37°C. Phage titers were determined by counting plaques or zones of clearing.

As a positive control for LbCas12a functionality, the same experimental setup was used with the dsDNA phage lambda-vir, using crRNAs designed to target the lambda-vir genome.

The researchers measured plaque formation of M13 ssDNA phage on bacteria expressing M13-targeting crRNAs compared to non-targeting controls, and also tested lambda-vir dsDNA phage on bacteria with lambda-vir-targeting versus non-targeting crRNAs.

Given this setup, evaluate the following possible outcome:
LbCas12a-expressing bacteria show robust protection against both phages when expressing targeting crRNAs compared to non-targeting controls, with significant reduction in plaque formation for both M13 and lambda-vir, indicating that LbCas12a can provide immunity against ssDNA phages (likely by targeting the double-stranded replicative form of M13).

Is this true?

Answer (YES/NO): NO